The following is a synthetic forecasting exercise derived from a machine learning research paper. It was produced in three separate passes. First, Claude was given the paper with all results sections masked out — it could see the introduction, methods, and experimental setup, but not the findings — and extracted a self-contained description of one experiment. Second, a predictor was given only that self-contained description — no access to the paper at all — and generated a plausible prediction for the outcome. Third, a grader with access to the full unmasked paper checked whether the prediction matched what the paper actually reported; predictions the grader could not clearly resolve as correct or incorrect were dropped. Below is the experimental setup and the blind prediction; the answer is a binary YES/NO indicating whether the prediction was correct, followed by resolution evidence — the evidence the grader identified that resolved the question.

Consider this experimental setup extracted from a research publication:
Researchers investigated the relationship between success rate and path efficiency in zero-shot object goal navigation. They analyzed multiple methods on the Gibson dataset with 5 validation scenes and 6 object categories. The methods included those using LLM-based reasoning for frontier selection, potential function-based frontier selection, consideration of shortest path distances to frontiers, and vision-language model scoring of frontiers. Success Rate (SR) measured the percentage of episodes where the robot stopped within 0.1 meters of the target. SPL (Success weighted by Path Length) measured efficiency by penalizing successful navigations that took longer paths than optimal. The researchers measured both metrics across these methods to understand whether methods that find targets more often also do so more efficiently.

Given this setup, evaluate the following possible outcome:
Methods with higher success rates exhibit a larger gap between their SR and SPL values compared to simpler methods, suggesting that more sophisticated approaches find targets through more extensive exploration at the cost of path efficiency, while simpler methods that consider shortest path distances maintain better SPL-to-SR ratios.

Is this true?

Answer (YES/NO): NO